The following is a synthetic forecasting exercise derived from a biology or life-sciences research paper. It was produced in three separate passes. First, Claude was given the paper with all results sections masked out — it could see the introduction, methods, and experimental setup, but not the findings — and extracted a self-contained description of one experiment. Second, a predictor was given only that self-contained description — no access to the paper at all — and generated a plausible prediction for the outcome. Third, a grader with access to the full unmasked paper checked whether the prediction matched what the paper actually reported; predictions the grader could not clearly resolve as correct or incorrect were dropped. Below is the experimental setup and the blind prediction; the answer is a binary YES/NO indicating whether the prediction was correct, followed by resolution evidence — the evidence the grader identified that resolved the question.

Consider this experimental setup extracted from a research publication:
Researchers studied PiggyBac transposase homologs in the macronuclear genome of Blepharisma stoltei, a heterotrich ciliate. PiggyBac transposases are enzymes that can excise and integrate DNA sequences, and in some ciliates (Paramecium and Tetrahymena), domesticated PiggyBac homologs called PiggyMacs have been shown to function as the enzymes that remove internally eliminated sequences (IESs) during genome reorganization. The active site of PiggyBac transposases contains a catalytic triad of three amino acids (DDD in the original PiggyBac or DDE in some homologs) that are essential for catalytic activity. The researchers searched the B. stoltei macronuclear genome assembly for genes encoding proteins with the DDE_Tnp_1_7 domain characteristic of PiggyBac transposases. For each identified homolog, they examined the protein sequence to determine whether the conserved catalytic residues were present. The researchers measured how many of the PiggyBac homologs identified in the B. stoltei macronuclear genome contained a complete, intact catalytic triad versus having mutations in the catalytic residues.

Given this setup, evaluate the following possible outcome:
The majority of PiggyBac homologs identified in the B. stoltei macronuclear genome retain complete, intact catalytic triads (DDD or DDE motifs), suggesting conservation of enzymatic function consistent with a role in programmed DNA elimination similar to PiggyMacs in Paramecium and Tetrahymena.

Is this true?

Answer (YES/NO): NO